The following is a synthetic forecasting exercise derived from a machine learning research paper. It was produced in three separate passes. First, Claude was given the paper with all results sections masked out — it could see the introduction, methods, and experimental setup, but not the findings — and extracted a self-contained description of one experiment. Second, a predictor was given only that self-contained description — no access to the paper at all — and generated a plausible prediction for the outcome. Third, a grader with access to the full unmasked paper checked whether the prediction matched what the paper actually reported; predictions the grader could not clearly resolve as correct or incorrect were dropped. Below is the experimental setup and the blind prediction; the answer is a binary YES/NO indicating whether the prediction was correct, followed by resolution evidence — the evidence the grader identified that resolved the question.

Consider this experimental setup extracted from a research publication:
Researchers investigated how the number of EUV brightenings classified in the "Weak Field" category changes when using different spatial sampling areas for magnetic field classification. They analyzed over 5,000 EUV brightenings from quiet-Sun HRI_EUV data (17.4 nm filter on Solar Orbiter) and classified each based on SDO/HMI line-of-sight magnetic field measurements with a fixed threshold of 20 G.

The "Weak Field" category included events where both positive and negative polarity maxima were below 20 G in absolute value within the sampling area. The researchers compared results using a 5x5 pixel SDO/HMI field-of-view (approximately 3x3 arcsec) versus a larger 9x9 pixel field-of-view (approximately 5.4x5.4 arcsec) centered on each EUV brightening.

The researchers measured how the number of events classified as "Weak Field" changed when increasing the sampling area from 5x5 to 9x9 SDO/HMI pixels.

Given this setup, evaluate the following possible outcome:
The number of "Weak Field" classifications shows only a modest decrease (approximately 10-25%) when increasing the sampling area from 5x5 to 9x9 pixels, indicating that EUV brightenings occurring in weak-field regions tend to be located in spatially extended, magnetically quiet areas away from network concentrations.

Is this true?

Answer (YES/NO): NO